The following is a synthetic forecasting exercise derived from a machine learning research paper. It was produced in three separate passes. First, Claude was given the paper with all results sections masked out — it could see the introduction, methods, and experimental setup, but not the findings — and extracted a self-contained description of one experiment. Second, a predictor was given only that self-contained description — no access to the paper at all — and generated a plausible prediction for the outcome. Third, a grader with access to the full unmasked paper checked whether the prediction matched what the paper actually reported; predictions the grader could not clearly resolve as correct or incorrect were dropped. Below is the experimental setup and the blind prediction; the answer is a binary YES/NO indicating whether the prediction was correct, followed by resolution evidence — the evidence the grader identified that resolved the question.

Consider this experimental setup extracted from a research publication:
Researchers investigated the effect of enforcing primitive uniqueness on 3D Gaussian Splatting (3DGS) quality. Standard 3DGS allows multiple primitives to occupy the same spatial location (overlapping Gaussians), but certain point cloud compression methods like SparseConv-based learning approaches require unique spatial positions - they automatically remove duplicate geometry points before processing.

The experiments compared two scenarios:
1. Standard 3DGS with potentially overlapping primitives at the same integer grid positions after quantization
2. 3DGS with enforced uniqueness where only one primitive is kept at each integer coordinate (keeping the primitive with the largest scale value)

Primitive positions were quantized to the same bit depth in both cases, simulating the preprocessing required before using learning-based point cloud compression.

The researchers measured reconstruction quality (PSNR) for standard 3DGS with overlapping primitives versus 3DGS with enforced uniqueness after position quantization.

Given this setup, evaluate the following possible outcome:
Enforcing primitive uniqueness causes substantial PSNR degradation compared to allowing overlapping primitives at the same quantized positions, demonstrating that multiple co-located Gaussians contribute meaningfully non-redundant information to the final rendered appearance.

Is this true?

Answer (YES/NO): YES